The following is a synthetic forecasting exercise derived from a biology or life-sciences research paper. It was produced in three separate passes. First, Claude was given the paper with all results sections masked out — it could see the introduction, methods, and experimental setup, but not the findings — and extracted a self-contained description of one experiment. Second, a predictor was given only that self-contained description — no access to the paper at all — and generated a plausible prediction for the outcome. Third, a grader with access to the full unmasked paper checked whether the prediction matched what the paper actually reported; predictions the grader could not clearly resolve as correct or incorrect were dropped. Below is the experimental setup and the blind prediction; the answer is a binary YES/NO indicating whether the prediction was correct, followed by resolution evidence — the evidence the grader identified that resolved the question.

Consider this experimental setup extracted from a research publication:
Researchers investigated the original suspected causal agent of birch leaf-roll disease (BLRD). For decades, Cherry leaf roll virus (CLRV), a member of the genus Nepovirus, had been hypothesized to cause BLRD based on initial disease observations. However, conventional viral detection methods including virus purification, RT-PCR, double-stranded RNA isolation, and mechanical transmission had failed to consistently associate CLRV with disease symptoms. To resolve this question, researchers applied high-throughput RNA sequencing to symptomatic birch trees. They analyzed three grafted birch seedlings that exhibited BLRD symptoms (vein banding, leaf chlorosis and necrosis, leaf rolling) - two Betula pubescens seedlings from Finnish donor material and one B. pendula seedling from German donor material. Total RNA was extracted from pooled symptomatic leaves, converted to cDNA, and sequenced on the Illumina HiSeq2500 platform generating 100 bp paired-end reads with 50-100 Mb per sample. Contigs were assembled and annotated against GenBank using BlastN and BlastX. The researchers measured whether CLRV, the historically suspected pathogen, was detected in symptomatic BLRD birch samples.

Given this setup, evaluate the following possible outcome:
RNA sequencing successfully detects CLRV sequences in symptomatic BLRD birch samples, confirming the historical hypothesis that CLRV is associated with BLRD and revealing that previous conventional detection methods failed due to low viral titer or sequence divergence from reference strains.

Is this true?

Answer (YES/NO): NO